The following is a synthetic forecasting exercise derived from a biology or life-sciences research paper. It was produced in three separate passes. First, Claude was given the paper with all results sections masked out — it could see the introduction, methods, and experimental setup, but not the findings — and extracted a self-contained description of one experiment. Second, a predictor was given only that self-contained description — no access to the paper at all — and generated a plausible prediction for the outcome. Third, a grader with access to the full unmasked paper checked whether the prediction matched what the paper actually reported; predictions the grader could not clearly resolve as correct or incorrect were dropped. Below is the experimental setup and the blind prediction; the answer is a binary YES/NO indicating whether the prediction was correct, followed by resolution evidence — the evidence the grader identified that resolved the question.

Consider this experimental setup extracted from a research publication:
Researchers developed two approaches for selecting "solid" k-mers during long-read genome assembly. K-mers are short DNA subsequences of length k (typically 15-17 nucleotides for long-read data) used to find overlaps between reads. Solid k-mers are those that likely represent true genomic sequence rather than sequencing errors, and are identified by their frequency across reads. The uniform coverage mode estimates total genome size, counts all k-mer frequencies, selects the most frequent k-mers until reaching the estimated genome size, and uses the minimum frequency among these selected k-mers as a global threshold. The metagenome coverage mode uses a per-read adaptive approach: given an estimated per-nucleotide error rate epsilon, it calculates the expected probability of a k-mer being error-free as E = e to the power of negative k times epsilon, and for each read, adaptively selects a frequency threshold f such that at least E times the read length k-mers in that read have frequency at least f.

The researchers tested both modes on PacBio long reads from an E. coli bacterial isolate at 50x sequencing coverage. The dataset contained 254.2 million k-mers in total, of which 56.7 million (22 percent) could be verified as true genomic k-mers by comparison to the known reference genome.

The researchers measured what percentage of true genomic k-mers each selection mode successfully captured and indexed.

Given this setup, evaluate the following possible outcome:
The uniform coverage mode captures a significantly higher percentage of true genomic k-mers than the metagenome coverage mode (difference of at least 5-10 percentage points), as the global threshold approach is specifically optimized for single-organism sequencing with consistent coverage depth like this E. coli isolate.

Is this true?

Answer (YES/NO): YES